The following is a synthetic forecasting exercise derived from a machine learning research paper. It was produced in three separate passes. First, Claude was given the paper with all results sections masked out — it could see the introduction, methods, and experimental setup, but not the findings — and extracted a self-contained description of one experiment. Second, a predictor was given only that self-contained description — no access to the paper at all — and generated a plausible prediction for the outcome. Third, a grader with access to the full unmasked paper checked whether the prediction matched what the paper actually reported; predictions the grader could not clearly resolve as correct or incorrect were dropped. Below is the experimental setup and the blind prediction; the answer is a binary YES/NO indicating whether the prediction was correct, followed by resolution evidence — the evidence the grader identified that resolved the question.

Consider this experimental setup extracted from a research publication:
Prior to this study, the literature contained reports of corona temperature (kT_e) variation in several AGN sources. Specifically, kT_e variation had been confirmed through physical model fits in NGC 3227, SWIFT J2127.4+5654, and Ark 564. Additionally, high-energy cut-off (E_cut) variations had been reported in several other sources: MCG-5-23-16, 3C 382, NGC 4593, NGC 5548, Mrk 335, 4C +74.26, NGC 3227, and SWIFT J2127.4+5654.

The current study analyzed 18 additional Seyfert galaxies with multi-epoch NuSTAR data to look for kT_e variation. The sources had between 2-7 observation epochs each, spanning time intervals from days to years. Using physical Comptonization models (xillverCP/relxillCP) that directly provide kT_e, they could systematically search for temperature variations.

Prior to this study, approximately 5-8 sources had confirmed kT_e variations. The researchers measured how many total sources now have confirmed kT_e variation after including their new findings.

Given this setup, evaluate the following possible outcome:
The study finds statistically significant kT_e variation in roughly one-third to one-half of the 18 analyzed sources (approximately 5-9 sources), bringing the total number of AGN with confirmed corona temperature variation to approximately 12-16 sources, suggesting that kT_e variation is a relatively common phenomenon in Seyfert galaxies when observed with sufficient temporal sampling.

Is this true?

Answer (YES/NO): NO